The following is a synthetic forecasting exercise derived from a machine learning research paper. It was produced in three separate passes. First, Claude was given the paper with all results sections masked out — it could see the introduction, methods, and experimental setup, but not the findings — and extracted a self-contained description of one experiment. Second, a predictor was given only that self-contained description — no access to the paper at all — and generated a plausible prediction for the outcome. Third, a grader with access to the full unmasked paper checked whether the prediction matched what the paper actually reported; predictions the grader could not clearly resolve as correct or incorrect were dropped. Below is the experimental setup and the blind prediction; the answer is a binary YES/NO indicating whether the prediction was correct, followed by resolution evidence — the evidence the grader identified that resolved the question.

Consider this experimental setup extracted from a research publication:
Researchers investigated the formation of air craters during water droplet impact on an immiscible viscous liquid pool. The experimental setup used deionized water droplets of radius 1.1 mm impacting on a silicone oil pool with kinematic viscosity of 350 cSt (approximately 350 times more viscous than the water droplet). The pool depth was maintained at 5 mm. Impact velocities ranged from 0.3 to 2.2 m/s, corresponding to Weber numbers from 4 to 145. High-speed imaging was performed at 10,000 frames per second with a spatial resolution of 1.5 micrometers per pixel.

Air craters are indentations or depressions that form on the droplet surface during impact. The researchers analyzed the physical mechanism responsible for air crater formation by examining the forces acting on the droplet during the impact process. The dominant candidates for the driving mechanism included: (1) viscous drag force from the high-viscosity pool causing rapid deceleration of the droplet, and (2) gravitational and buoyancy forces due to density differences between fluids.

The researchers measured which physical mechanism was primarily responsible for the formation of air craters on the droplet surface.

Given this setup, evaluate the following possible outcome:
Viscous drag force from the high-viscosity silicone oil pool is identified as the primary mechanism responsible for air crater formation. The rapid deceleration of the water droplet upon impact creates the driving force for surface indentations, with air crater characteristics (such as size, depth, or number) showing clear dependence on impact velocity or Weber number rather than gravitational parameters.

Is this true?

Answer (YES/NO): YES